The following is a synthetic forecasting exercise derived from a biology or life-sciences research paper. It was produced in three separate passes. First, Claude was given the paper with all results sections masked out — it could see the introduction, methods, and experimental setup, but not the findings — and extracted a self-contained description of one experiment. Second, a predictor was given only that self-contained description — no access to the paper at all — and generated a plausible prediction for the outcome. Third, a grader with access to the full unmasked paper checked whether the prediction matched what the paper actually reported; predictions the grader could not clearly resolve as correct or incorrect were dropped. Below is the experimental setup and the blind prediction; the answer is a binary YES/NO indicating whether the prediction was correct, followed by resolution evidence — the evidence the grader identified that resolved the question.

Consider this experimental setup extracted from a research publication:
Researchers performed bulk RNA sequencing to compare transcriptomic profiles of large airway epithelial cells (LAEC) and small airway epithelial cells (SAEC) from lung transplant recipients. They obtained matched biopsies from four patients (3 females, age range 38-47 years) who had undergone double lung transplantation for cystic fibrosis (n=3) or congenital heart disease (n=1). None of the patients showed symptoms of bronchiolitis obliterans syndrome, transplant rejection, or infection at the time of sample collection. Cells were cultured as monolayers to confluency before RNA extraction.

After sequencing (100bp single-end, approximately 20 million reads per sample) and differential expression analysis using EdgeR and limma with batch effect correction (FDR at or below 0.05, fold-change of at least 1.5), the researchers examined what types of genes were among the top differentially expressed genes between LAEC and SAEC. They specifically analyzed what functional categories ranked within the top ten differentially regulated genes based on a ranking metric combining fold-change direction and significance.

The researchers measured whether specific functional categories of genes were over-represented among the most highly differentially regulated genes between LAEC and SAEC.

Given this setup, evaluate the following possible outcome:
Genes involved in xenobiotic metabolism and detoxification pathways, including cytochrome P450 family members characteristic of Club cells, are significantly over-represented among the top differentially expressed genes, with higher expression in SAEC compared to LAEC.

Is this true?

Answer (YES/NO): NO